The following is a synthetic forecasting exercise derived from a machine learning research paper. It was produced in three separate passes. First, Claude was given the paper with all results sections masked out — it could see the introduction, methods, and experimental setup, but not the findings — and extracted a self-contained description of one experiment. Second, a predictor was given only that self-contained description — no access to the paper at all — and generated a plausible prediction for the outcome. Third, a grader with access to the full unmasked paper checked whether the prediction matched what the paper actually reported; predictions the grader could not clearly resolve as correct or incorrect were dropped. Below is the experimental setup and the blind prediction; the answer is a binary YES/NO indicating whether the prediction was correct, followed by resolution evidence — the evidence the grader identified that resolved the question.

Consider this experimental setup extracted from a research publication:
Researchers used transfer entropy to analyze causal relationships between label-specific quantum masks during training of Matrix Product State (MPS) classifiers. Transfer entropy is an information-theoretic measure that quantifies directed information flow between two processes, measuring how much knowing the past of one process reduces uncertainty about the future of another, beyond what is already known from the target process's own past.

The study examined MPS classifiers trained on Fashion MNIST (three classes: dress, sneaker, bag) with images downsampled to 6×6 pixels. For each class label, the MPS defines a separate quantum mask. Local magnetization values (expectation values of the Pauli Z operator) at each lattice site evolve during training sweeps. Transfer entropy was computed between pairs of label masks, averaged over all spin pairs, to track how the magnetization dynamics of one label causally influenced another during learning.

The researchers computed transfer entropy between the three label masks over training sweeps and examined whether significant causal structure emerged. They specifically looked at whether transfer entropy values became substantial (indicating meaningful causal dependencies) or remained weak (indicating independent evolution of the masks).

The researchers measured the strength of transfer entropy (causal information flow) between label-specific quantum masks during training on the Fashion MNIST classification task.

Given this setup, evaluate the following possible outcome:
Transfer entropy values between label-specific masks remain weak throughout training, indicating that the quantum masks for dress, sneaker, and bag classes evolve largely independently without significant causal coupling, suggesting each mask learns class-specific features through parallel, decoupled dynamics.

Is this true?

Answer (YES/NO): NO